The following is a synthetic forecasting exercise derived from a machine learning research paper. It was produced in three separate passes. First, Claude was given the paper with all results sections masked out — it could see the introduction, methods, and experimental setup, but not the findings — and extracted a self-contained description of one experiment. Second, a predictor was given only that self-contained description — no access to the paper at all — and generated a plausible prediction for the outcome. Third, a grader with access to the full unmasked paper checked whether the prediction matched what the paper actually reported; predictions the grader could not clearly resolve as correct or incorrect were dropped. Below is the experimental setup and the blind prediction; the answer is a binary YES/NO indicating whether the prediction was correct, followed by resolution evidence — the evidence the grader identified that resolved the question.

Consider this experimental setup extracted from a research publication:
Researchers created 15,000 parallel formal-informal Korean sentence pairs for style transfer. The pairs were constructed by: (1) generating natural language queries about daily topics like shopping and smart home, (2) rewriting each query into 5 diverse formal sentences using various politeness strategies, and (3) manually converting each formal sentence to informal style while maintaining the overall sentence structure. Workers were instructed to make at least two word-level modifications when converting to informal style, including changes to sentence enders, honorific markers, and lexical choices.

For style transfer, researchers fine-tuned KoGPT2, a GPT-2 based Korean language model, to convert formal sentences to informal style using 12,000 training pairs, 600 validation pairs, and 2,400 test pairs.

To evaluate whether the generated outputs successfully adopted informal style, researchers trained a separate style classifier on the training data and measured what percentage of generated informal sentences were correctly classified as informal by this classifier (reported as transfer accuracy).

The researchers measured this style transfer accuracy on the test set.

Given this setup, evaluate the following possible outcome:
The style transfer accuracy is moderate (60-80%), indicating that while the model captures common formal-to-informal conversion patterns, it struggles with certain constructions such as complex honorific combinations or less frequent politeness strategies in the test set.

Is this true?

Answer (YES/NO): NO